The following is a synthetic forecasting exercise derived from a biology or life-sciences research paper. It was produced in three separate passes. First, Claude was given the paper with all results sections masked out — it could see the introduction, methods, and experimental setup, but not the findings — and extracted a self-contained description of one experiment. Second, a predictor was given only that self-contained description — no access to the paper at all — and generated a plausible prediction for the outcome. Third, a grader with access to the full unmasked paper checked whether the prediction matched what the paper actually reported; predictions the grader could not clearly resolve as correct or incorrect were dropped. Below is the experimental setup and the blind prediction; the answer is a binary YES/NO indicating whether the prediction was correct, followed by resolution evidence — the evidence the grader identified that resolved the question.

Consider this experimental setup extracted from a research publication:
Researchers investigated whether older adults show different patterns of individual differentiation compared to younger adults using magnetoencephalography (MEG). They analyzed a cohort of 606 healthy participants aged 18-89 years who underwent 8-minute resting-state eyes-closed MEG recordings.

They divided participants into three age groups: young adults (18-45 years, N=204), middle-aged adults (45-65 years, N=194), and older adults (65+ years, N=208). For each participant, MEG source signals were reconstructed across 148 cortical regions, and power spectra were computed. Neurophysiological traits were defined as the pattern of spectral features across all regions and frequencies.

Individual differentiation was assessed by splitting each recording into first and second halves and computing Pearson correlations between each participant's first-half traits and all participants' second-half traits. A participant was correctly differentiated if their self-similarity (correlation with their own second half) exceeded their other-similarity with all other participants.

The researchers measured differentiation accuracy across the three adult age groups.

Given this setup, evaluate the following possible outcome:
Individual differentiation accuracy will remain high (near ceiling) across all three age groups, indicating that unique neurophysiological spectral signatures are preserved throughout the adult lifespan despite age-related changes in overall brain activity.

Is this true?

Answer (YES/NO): YES